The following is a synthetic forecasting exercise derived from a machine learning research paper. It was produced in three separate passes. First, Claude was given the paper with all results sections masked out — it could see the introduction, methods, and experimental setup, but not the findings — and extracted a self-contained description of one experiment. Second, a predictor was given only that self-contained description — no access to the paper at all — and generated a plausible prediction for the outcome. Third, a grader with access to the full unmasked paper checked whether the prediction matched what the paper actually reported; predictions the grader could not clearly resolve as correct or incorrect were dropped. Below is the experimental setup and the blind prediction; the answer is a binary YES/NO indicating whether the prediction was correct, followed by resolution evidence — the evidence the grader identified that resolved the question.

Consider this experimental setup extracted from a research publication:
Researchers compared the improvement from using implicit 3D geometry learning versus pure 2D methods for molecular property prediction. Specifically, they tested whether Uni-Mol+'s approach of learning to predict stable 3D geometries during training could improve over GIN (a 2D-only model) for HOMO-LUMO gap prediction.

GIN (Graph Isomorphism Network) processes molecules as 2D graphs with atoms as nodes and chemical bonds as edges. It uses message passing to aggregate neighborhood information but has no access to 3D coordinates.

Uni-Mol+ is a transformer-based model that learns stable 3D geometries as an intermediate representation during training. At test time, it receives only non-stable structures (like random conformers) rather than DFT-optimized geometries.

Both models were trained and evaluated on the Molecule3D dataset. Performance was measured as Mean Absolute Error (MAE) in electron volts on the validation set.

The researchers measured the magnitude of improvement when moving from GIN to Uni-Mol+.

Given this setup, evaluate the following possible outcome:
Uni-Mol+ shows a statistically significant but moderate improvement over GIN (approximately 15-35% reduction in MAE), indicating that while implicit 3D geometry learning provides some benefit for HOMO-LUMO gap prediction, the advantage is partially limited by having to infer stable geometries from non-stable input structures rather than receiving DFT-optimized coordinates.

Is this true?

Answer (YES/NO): NO